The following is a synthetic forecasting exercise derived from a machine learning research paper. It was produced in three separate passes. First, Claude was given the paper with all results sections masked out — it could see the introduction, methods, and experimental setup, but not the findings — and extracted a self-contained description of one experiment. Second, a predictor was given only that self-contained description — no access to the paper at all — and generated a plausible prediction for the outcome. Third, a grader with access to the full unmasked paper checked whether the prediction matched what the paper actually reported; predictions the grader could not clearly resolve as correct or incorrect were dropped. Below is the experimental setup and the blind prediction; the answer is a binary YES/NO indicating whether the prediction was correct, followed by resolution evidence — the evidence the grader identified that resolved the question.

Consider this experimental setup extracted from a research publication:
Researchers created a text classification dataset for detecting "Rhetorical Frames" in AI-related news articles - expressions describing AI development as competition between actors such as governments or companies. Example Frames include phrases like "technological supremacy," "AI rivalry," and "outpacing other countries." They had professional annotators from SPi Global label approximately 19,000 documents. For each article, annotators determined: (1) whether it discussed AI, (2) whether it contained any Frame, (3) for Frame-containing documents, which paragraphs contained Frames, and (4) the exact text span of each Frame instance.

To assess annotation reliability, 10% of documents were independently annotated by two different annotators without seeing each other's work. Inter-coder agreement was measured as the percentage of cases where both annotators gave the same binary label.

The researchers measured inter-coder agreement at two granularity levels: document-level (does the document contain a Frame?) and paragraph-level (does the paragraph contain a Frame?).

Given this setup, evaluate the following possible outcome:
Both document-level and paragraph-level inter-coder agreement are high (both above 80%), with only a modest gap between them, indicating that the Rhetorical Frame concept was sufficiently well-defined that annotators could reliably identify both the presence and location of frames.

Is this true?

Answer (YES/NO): YES